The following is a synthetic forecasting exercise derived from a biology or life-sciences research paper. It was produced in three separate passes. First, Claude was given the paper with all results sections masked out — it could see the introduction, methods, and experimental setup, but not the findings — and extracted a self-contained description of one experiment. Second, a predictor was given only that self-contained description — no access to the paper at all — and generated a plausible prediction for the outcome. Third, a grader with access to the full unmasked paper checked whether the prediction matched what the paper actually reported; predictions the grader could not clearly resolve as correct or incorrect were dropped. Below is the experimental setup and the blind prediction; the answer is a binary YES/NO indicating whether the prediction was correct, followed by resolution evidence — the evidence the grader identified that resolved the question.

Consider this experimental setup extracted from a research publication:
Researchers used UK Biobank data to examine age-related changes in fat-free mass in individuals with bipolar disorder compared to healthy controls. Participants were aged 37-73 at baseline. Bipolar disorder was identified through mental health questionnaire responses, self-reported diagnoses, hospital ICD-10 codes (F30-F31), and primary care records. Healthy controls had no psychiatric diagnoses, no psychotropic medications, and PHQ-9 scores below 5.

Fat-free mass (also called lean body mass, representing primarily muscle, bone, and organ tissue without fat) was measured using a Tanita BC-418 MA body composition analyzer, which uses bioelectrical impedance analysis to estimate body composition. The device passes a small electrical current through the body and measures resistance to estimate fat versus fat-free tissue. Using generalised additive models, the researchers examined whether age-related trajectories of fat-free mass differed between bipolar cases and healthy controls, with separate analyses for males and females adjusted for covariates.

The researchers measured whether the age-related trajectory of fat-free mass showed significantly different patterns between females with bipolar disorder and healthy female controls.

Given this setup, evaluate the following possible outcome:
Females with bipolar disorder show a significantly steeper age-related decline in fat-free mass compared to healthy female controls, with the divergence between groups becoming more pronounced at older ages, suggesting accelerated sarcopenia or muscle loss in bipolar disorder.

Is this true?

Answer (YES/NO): NO